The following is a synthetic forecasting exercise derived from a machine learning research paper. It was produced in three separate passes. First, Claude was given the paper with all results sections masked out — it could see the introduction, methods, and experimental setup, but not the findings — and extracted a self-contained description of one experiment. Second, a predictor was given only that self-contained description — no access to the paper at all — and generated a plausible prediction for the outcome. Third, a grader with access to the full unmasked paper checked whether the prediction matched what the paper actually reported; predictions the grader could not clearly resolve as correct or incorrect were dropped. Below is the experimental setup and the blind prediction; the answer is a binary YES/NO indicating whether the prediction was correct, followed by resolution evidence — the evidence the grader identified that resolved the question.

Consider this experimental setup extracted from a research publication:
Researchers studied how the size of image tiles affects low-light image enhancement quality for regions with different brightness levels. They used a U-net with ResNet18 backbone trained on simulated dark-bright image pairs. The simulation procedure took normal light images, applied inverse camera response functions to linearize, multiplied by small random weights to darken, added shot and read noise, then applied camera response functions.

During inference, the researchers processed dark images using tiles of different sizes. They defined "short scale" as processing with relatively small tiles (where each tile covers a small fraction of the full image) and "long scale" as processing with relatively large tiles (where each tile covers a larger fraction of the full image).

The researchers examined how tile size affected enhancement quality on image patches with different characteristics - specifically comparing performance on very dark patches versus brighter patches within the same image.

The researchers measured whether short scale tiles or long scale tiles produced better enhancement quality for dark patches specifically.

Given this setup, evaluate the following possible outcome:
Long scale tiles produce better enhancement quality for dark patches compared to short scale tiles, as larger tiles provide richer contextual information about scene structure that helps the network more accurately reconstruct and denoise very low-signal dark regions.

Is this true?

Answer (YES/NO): YES